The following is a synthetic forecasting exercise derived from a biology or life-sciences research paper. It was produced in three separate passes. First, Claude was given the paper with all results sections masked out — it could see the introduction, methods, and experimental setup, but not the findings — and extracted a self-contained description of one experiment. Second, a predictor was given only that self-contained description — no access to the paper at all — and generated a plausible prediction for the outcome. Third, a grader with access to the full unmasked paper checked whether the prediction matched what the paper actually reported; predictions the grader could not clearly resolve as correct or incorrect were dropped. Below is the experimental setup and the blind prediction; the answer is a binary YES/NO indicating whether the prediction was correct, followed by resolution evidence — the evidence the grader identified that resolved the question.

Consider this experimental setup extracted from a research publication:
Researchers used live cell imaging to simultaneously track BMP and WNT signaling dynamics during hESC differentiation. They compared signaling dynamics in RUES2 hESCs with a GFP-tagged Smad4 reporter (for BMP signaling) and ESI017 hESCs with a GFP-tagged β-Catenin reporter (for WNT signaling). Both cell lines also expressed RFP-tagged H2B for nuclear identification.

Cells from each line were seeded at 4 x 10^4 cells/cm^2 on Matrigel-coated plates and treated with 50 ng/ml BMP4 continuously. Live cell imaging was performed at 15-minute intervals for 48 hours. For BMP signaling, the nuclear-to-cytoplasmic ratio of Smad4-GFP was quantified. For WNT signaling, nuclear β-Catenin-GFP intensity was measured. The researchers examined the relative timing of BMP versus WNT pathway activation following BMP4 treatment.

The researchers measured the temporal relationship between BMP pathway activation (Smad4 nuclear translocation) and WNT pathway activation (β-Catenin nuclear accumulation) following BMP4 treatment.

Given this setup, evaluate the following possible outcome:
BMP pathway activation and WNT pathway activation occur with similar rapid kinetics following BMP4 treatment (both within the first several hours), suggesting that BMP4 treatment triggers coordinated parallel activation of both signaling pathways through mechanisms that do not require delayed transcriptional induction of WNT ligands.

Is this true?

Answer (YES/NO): NO